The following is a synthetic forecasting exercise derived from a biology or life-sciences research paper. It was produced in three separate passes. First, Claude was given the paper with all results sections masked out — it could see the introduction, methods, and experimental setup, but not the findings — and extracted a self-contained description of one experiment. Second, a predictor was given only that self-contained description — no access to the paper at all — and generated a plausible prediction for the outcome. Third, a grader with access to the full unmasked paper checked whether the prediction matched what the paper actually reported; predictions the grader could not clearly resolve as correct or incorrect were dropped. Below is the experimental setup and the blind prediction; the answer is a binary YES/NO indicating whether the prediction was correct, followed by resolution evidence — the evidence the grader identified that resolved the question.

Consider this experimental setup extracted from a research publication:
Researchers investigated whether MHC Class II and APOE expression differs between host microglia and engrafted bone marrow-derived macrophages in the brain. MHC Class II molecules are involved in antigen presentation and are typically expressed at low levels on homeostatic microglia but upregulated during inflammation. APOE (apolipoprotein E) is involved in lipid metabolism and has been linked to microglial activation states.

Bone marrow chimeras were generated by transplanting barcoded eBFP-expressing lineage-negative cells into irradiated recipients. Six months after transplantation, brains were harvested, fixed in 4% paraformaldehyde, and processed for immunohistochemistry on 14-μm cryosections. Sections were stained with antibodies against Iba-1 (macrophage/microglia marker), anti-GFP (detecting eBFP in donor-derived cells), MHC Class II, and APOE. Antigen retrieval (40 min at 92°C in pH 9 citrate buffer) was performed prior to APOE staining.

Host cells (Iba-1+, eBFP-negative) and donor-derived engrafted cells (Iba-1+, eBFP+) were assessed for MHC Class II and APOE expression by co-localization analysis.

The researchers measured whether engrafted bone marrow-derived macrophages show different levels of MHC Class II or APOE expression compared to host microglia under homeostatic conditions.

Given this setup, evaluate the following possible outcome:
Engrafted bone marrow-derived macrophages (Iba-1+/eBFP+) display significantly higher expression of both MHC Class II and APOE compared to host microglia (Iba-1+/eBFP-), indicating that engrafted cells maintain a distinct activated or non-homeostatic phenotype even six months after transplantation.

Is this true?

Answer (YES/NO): YES